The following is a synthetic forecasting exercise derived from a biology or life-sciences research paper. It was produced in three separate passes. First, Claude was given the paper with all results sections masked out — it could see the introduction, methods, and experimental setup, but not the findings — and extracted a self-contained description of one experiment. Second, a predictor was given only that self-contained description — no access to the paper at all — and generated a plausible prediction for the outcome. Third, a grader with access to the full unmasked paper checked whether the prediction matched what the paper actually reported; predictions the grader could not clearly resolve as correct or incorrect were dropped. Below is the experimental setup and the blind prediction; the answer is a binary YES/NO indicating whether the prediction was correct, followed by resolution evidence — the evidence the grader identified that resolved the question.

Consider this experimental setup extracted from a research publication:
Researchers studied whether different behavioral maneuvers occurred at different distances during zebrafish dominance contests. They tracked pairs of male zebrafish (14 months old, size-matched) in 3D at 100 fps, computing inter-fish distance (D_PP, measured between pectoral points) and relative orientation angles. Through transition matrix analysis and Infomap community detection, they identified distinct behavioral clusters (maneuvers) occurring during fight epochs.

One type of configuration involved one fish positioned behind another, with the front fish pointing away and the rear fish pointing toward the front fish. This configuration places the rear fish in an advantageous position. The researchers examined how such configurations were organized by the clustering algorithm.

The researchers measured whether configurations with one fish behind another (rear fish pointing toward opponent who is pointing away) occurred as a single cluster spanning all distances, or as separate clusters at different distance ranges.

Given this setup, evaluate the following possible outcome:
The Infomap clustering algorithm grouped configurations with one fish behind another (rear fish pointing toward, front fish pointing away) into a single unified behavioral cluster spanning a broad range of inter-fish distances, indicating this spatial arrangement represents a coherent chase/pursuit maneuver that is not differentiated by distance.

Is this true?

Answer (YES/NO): NO